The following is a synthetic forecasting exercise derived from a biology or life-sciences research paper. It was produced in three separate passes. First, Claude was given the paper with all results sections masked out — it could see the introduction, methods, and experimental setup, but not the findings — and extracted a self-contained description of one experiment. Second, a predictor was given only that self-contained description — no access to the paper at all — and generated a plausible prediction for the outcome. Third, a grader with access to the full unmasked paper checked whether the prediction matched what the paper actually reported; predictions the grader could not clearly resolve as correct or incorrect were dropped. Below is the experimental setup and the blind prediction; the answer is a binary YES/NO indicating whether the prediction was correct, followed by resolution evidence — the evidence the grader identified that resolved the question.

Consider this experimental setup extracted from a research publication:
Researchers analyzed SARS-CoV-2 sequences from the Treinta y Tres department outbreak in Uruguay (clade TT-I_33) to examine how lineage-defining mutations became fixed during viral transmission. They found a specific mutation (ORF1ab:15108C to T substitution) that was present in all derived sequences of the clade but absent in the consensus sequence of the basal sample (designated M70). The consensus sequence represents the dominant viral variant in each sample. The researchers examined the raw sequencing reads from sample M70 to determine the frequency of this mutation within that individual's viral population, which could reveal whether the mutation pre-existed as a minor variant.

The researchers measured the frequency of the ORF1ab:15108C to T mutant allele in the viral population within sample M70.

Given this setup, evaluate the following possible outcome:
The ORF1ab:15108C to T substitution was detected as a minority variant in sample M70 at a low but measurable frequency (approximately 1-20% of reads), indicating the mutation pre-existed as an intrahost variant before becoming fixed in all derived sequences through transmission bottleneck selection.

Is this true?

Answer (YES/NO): NO